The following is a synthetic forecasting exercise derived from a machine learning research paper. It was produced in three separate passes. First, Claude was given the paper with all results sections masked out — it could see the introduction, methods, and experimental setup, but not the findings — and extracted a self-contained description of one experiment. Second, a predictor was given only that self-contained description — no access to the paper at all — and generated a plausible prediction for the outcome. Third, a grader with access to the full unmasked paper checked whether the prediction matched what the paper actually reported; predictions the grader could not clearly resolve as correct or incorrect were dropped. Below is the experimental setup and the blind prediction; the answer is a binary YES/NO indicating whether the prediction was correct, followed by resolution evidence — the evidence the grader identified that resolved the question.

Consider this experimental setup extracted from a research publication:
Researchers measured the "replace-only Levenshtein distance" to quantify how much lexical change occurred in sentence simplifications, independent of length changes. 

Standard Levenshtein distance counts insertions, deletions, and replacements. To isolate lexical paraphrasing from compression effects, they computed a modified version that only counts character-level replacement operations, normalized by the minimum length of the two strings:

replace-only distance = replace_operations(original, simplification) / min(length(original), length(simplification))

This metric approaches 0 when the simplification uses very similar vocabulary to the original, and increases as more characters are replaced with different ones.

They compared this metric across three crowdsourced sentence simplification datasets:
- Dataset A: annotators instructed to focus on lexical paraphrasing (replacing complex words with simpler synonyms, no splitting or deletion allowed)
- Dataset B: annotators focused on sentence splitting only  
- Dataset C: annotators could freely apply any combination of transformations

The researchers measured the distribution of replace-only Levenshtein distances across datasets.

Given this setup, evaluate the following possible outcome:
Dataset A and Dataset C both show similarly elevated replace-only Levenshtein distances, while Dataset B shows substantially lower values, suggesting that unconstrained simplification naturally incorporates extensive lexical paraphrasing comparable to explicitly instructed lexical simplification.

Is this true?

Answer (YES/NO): NO